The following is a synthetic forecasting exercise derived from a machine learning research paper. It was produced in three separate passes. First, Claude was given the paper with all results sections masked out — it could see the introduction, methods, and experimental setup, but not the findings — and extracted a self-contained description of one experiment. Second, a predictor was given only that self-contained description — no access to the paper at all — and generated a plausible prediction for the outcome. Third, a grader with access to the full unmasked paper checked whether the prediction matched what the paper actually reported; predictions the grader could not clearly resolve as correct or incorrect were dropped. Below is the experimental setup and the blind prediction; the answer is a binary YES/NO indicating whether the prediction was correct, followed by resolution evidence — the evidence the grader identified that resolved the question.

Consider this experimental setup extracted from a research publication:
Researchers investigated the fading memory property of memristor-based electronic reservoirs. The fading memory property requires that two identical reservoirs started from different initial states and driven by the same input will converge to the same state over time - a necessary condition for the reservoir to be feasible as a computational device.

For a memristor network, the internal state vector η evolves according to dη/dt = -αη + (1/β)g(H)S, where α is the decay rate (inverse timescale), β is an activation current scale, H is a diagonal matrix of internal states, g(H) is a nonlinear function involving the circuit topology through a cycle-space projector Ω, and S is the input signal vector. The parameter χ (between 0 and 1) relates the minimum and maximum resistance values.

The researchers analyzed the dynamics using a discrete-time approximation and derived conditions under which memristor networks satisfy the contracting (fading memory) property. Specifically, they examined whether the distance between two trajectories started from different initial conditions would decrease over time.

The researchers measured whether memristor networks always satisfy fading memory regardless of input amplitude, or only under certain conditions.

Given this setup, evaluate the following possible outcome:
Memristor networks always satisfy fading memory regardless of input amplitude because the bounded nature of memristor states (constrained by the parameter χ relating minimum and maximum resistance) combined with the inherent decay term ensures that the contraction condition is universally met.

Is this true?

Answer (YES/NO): NO